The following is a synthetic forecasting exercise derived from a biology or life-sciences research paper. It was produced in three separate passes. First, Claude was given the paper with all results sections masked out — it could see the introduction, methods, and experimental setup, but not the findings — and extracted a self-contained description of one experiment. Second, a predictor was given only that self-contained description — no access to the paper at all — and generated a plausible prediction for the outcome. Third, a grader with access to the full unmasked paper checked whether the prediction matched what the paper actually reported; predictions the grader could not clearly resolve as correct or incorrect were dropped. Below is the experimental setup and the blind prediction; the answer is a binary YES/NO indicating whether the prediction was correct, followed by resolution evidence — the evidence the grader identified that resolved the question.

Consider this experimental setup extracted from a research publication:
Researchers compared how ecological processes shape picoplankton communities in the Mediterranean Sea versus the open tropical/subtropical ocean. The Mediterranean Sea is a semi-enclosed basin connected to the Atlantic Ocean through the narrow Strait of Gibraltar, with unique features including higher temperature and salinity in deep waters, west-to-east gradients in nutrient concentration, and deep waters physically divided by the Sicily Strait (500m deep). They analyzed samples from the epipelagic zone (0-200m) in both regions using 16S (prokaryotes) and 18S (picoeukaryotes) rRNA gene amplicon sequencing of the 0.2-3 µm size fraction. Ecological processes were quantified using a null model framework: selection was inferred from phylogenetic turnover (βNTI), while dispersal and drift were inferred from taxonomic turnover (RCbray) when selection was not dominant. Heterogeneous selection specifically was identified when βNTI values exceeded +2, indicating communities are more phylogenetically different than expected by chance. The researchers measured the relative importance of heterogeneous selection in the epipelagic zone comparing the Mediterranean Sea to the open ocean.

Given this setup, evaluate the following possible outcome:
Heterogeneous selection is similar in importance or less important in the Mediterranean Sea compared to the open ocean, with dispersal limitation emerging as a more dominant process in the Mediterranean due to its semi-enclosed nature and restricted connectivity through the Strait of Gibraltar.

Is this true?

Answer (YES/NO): NO